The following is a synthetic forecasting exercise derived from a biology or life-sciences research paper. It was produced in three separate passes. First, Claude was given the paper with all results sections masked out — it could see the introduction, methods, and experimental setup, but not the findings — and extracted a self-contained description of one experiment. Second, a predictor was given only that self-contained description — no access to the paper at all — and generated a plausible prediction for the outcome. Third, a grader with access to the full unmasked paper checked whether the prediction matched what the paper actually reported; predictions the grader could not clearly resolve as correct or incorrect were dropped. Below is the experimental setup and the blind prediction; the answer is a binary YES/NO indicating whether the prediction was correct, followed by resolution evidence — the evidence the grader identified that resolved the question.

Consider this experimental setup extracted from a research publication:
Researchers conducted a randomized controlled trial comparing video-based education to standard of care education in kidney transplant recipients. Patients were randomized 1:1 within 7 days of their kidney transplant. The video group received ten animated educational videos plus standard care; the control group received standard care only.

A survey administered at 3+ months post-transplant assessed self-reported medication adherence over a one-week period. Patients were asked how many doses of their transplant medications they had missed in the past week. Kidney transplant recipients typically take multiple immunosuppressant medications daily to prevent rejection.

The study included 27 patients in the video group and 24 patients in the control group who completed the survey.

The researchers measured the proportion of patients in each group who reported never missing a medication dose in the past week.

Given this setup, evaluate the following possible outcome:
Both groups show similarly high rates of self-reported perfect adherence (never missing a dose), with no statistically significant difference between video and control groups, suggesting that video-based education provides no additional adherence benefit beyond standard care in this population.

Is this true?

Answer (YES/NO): NO